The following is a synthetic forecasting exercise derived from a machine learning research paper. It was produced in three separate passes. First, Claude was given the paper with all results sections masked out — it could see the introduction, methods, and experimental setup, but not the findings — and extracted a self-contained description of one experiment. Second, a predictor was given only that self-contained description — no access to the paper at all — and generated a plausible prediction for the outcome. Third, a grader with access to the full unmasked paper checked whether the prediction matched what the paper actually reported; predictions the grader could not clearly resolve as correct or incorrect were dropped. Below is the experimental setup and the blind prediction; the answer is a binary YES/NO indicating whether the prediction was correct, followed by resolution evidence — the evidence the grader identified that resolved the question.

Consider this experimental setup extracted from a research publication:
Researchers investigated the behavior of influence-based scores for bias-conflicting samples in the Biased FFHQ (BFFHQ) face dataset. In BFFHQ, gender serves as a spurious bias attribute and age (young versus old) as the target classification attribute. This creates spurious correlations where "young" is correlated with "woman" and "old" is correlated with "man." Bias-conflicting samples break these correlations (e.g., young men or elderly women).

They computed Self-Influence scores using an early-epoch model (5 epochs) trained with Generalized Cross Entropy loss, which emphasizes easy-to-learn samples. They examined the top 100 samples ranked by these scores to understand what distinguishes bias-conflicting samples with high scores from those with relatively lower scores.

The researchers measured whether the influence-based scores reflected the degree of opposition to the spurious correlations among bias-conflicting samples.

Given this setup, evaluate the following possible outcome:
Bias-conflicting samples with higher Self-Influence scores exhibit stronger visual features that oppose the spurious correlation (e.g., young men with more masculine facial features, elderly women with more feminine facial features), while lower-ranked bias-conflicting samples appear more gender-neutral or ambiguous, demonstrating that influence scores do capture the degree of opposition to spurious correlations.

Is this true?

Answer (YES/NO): NO